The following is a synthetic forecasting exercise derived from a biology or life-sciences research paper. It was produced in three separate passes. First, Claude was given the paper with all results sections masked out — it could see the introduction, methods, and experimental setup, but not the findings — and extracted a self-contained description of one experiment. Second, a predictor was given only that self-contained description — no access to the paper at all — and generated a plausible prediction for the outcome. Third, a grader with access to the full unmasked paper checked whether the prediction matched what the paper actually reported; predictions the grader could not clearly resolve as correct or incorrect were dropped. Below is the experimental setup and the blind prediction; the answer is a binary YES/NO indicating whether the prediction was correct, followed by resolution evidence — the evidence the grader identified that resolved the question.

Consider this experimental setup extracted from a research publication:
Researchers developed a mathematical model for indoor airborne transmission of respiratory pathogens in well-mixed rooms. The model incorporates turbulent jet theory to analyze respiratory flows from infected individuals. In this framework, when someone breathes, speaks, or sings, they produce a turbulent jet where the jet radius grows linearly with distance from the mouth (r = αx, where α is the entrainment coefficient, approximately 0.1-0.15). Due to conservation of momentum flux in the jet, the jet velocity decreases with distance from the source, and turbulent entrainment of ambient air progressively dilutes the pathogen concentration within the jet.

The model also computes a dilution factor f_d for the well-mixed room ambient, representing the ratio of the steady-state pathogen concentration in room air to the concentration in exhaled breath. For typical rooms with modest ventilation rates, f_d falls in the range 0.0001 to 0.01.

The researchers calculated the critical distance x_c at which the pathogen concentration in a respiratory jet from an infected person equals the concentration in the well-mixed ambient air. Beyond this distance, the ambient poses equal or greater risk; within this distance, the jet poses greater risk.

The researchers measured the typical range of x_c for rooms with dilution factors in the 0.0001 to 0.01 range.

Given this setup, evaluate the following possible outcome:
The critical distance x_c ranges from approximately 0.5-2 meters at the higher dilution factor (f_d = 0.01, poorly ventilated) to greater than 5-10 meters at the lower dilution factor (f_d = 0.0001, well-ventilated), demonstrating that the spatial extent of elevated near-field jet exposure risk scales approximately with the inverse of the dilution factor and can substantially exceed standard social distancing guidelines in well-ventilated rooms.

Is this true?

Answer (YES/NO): NO